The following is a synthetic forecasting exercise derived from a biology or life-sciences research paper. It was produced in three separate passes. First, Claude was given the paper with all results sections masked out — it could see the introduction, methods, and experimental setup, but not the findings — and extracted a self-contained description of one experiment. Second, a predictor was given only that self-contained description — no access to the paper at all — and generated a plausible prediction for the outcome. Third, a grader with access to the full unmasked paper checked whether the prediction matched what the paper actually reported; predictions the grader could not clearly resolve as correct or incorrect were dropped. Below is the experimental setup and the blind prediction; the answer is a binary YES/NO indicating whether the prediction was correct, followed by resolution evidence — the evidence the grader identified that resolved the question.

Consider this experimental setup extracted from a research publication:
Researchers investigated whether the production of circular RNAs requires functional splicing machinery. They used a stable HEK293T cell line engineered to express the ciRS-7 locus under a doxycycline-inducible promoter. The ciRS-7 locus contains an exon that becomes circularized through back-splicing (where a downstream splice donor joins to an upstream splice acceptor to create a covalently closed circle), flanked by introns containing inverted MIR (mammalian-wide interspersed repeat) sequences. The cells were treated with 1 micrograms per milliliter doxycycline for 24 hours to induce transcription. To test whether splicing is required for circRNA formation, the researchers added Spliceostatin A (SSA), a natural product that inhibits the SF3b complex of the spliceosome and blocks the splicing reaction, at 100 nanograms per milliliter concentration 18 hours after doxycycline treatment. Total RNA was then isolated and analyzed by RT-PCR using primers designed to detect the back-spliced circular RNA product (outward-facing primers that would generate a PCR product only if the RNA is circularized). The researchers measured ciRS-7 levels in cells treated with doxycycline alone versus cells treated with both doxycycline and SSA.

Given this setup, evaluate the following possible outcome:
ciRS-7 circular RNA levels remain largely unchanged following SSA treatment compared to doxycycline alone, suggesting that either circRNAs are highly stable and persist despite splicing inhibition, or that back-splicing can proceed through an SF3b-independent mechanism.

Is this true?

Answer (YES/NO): NO